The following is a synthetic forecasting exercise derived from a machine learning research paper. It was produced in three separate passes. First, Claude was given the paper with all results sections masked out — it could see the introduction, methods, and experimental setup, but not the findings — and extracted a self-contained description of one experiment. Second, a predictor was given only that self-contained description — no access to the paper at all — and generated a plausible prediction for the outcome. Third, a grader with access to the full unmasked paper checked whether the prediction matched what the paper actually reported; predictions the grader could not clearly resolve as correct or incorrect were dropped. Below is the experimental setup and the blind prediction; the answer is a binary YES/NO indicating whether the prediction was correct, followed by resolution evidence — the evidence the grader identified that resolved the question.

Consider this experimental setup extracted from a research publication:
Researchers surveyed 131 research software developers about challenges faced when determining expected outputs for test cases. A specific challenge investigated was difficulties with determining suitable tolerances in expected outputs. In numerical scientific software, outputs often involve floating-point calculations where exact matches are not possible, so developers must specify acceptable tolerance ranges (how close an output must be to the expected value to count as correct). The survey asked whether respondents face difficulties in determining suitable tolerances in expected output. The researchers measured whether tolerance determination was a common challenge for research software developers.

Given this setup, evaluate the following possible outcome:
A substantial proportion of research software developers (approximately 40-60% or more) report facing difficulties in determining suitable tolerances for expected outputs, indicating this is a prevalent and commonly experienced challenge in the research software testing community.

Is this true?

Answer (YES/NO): YES